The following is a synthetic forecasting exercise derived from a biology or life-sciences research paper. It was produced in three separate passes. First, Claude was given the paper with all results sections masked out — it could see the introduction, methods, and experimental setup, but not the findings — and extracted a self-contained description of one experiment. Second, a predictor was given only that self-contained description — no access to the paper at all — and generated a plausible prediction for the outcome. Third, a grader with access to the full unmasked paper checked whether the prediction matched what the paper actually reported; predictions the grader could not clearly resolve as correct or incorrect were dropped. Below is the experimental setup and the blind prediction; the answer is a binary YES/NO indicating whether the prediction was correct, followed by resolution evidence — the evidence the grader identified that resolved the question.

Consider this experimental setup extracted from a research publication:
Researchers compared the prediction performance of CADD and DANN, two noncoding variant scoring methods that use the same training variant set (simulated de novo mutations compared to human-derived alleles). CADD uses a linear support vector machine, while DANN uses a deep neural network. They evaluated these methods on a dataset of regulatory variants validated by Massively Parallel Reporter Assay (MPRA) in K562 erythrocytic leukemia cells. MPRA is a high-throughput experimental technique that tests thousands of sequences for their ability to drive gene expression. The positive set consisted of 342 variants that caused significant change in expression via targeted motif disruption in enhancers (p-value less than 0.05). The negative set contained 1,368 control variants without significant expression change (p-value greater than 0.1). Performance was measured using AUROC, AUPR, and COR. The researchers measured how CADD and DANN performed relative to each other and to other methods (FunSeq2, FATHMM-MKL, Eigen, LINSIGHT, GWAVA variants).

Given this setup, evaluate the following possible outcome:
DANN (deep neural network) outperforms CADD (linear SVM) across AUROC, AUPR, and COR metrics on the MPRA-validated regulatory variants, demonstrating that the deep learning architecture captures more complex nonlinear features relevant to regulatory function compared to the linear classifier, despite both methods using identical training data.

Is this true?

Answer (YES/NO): NO